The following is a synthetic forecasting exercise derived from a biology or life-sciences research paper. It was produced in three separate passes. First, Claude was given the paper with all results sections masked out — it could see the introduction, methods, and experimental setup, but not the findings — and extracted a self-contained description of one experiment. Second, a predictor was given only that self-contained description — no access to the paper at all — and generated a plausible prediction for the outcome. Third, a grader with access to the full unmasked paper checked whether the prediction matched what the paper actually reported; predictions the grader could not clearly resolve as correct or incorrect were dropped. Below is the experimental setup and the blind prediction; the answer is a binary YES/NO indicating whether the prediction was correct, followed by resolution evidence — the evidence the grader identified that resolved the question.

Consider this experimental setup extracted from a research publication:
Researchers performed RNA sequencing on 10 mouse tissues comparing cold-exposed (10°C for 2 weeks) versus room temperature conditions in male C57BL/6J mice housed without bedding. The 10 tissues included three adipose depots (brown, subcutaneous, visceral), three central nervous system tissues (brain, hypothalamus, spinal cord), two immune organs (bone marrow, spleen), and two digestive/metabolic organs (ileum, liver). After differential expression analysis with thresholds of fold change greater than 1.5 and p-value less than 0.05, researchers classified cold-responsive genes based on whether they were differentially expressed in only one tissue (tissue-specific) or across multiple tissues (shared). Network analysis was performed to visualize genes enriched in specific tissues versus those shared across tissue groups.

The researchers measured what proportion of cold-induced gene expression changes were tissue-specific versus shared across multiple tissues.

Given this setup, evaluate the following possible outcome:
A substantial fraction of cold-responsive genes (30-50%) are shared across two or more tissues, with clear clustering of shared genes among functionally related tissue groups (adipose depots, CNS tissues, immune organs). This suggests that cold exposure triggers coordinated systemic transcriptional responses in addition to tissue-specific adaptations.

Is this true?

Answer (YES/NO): YES